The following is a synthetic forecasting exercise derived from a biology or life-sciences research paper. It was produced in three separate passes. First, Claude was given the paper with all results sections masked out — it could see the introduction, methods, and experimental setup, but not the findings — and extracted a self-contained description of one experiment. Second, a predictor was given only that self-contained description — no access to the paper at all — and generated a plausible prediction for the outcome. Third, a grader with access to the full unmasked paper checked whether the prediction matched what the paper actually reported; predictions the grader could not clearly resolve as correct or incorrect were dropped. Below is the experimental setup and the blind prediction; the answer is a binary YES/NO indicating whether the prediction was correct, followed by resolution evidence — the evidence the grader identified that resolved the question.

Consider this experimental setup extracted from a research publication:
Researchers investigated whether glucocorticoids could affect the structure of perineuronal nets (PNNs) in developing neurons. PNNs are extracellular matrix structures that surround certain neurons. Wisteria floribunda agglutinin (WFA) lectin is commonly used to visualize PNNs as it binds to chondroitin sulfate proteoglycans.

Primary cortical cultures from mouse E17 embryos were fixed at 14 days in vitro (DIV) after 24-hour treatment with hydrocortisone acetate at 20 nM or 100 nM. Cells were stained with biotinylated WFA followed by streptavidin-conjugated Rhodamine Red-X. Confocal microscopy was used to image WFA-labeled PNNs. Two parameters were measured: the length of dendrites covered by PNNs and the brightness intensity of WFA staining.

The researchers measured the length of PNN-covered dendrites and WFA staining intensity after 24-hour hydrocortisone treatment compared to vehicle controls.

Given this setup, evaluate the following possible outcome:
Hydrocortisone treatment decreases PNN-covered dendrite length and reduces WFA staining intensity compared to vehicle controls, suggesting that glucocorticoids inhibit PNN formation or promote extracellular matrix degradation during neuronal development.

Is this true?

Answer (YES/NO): YES